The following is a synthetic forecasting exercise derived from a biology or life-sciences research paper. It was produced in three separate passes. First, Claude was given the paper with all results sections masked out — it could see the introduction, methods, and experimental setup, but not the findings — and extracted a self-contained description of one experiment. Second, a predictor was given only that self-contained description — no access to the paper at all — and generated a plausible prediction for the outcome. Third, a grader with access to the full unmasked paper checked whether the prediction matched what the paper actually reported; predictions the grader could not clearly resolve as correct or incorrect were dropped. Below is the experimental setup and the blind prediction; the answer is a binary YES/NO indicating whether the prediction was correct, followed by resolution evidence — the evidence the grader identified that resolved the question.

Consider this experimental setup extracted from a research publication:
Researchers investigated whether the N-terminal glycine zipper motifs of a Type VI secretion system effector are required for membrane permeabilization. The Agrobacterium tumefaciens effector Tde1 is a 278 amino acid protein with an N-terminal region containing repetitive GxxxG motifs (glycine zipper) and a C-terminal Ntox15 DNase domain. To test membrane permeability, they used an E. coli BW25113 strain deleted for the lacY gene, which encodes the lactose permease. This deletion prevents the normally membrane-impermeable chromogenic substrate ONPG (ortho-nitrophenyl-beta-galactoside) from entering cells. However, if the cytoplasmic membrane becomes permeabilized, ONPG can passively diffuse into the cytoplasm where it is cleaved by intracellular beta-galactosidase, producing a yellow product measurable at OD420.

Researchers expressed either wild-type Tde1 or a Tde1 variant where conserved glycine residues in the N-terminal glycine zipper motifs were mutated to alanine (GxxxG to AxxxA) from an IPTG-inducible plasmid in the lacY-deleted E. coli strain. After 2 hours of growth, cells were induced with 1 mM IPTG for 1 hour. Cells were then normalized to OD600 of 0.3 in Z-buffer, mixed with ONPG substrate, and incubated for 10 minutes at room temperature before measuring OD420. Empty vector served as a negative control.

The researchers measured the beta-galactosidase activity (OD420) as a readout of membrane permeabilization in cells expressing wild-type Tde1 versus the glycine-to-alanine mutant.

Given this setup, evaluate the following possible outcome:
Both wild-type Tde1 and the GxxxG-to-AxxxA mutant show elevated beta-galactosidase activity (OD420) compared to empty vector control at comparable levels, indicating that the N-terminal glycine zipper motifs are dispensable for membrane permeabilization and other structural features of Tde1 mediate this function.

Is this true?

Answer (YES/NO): NO